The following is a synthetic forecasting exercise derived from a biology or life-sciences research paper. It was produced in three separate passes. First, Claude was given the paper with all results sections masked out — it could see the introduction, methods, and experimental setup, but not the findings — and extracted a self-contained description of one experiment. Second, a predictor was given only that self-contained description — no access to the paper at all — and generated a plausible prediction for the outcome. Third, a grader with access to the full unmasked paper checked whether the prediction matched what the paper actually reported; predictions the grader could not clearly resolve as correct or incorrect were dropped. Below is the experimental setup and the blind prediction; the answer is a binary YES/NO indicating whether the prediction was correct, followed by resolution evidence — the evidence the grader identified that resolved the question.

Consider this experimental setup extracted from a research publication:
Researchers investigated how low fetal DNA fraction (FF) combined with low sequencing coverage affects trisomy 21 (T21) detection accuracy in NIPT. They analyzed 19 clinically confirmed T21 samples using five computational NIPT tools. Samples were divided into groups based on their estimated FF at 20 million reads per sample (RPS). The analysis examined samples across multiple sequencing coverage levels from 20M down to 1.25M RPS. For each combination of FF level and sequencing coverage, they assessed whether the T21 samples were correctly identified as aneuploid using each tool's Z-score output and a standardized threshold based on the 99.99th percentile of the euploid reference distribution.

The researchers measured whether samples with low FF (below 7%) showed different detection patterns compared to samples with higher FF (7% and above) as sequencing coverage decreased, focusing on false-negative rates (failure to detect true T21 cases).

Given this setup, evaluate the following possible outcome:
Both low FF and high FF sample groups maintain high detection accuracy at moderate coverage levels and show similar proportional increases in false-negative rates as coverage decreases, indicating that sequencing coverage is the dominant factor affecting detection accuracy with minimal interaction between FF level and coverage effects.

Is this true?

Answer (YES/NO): NO